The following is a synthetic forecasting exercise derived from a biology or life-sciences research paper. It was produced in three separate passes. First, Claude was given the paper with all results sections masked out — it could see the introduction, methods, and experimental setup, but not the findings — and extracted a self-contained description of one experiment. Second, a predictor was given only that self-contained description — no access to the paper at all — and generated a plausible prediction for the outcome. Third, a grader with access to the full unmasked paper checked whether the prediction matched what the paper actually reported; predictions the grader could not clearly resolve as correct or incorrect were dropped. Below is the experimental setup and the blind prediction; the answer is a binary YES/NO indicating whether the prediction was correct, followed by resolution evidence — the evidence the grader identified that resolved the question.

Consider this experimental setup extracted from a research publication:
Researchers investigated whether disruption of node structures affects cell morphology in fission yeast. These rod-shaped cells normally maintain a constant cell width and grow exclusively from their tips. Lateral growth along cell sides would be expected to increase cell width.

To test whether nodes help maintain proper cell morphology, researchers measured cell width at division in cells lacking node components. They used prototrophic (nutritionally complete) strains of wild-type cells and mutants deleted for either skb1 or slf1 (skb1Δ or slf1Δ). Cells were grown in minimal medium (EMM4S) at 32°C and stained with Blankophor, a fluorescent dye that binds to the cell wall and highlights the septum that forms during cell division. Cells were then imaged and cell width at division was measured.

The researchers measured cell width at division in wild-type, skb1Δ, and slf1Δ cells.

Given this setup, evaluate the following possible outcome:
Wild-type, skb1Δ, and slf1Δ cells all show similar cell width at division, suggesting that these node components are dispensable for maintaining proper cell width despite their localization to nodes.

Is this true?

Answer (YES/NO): NO